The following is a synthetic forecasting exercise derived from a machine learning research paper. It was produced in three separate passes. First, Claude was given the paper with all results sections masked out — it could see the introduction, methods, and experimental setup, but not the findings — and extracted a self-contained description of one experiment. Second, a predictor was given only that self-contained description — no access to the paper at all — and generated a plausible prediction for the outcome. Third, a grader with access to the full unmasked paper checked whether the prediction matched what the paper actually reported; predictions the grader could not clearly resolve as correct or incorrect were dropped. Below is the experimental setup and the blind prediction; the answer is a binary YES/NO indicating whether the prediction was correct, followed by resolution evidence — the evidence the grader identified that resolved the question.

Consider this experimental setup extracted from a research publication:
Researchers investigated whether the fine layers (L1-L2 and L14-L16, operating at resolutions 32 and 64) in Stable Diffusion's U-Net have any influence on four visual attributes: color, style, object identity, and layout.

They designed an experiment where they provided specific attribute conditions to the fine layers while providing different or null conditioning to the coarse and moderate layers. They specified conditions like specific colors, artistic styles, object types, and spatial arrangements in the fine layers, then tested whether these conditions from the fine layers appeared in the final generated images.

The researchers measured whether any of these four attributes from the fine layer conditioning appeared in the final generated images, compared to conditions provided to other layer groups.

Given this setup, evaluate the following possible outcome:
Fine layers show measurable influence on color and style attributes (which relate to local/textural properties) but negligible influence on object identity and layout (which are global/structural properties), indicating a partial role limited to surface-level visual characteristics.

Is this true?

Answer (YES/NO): NO